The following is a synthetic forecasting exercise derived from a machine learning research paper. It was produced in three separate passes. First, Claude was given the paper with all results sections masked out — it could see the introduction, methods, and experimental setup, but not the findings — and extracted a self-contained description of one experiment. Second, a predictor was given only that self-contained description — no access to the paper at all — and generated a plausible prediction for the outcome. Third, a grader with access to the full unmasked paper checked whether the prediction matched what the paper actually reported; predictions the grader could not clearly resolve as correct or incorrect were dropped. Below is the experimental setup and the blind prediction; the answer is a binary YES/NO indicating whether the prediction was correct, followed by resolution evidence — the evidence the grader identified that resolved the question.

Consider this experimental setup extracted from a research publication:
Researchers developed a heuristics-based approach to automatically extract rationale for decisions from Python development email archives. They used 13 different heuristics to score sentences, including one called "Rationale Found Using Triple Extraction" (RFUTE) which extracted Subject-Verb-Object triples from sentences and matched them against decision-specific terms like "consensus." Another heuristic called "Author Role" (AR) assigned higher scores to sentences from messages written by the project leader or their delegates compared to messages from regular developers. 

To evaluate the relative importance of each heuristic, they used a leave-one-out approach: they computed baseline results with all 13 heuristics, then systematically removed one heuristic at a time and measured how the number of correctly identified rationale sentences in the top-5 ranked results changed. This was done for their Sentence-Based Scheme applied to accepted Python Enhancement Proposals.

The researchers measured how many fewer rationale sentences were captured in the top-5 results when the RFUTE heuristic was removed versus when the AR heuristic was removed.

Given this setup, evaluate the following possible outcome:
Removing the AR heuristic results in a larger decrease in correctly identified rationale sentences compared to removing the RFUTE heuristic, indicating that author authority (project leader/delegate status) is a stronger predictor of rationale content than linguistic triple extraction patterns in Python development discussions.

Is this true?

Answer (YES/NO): NO